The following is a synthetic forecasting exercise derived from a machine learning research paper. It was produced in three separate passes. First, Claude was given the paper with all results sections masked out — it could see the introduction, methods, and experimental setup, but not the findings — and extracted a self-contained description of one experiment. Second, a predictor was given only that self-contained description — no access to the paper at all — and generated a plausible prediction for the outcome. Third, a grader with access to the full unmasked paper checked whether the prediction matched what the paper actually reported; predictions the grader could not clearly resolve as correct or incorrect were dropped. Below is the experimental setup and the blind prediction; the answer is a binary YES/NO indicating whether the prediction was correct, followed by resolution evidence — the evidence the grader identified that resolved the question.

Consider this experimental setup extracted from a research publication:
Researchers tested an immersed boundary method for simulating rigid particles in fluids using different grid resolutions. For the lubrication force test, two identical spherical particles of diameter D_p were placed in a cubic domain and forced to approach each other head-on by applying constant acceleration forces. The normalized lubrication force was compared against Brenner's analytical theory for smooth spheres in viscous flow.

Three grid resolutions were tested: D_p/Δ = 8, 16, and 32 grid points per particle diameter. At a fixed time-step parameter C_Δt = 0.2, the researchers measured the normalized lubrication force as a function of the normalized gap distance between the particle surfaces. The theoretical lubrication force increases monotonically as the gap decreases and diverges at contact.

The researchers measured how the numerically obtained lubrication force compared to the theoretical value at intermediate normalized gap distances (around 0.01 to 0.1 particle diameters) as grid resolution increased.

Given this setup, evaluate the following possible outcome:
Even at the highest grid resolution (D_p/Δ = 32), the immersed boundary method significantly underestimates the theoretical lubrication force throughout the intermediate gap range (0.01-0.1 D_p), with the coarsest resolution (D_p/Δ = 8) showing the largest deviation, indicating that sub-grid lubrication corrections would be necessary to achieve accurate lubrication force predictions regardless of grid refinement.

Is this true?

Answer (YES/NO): NO